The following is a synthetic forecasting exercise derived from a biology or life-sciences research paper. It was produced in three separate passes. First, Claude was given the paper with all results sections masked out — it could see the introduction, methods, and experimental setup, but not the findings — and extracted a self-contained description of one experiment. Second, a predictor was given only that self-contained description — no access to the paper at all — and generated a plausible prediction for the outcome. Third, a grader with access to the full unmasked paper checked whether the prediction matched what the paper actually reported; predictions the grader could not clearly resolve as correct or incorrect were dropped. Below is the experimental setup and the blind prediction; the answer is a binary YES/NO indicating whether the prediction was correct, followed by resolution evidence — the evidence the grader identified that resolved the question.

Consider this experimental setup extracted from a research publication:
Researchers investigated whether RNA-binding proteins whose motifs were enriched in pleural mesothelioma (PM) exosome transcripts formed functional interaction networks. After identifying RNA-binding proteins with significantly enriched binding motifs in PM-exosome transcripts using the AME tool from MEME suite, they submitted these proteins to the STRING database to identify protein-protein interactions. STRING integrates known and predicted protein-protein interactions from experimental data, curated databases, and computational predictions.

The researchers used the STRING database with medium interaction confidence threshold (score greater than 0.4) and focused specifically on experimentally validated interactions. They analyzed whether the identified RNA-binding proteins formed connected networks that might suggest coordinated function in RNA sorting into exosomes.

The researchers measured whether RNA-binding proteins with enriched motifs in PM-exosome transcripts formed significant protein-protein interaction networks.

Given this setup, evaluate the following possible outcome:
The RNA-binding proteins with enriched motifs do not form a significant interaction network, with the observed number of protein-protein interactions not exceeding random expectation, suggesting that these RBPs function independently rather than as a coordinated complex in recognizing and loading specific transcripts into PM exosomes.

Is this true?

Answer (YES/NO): NO